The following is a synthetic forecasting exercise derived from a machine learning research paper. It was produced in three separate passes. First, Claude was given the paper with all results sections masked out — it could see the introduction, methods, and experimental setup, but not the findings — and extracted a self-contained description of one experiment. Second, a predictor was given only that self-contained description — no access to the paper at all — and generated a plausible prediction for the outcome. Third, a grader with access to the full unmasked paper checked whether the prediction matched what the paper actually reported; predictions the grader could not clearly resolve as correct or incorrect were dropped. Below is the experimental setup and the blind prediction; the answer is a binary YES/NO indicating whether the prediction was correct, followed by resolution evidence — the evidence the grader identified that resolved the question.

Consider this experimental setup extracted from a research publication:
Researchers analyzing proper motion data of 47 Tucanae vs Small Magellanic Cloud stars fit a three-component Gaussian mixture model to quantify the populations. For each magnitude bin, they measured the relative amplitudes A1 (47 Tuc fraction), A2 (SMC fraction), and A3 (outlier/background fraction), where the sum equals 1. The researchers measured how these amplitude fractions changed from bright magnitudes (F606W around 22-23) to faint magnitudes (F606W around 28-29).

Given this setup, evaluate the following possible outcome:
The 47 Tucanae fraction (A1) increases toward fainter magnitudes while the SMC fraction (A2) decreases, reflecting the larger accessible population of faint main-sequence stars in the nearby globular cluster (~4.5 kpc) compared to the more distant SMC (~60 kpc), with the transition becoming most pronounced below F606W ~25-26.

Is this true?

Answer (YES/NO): NO